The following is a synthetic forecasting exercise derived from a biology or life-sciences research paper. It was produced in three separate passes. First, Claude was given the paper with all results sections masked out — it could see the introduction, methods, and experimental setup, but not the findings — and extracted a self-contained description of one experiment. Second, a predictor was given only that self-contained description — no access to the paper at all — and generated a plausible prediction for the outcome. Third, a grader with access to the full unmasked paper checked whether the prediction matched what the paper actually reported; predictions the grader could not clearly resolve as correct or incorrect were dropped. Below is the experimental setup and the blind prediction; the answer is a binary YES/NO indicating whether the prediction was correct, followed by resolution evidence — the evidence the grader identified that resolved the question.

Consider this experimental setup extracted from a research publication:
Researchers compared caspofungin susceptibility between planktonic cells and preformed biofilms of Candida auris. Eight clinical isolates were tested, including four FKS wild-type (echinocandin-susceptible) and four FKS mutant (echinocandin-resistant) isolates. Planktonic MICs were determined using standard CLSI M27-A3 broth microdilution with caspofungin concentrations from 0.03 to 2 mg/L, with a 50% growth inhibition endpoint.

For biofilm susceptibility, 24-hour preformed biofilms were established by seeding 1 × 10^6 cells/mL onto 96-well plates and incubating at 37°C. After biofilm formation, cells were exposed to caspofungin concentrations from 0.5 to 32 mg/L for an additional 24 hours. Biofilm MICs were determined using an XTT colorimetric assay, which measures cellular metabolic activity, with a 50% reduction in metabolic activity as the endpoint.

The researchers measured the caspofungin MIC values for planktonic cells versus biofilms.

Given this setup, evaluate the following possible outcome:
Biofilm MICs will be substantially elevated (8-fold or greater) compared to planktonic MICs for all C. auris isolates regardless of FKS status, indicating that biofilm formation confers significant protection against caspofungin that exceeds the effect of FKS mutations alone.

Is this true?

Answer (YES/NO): YES